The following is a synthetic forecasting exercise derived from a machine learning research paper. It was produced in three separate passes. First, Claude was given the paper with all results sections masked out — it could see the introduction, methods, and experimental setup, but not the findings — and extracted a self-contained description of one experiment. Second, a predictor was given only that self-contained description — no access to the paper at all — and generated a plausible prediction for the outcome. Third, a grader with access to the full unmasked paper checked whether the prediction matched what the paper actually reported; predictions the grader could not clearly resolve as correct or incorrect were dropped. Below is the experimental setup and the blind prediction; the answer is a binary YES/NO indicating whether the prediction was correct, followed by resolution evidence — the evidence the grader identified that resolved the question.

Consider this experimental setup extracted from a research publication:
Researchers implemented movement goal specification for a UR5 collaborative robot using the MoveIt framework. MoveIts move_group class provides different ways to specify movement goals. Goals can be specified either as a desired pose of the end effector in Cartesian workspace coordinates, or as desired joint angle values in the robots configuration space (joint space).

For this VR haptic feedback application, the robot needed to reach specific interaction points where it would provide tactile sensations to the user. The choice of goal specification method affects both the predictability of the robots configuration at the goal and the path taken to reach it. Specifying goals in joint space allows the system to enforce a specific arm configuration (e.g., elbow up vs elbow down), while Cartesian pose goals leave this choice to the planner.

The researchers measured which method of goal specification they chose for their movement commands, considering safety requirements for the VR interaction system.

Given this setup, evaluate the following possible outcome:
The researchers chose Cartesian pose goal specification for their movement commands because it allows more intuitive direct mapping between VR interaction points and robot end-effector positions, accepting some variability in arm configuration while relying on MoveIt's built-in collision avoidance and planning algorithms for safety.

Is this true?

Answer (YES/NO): NO